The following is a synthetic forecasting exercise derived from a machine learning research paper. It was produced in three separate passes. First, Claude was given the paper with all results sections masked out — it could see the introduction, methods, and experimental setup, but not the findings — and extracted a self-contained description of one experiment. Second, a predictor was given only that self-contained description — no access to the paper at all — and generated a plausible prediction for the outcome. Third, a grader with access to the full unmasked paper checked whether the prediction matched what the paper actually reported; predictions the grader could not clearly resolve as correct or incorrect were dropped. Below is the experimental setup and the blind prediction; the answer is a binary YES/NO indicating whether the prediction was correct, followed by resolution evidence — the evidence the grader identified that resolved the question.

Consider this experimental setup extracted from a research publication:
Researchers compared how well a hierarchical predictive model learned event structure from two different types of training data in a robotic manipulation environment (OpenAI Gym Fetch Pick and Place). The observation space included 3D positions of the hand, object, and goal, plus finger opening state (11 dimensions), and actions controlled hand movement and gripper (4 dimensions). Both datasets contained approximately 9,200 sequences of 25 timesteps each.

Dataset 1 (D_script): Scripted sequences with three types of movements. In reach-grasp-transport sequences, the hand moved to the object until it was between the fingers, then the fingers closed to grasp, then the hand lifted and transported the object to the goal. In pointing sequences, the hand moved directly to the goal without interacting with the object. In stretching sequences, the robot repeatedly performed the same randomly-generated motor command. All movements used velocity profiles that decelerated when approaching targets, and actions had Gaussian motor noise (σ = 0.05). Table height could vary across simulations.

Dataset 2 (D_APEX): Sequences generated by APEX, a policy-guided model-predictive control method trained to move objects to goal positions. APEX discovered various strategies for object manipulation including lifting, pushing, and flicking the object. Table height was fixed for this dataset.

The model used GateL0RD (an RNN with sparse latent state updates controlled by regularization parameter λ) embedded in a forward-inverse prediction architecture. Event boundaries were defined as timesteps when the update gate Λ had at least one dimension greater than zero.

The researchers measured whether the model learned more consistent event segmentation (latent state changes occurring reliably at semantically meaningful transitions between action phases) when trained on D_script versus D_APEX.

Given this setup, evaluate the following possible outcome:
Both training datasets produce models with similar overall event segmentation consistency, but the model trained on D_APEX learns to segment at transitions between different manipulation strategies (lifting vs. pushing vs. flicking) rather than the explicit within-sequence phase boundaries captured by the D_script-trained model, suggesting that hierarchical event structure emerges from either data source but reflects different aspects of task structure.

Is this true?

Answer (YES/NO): NO